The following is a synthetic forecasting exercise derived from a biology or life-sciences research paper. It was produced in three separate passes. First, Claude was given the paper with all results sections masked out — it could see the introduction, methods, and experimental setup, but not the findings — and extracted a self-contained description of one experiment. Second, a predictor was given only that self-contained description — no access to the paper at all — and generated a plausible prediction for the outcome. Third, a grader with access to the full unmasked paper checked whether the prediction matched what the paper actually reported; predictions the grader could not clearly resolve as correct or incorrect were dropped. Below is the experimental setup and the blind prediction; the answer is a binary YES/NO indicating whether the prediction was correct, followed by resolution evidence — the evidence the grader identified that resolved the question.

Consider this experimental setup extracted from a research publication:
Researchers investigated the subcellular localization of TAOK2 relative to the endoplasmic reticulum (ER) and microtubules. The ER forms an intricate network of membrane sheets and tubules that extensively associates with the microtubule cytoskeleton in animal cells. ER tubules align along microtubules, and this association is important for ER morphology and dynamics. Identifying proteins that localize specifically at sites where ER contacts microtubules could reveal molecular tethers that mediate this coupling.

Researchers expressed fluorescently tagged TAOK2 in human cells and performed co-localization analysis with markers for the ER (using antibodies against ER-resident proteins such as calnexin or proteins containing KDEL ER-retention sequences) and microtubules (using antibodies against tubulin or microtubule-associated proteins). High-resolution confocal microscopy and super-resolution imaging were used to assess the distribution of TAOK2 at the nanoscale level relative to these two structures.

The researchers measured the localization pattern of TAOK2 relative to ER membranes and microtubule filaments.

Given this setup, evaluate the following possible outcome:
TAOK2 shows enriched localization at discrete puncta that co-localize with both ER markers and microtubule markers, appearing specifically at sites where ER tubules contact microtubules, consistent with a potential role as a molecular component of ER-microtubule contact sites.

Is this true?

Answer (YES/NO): YES